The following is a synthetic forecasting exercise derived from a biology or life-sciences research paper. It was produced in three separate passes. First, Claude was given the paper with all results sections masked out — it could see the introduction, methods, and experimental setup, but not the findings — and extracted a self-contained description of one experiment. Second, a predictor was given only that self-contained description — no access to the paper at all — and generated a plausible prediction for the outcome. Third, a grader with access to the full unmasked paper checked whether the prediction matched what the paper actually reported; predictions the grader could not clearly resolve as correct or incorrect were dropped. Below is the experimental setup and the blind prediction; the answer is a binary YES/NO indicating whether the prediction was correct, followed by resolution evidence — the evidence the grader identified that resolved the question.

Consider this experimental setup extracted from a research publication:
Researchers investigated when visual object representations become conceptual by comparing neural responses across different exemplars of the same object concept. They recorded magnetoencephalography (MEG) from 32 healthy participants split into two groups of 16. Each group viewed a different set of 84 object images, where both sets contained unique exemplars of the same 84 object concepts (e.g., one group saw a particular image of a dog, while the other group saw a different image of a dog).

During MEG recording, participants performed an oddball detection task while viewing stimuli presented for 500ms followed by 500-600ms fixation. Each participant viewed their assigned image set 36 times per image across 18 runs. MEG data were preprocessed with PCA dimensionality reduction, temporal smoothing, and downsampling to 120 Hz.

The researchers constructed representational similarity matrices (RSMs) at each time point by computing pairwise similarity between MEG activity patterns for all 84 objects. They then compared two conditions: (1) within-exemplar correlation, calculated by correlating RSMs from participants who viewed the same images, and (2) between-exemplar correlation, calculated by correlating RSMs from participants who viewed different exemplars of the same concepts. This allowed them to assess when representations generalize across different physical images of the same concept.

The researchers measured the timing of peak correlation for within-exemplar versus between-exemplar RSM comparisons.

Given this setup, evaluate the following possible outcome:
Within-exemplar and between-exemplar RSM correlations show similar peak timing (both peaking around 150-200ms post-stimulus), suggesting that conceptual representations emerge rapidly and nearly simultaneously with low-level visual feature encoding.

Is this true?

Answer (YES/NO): NO